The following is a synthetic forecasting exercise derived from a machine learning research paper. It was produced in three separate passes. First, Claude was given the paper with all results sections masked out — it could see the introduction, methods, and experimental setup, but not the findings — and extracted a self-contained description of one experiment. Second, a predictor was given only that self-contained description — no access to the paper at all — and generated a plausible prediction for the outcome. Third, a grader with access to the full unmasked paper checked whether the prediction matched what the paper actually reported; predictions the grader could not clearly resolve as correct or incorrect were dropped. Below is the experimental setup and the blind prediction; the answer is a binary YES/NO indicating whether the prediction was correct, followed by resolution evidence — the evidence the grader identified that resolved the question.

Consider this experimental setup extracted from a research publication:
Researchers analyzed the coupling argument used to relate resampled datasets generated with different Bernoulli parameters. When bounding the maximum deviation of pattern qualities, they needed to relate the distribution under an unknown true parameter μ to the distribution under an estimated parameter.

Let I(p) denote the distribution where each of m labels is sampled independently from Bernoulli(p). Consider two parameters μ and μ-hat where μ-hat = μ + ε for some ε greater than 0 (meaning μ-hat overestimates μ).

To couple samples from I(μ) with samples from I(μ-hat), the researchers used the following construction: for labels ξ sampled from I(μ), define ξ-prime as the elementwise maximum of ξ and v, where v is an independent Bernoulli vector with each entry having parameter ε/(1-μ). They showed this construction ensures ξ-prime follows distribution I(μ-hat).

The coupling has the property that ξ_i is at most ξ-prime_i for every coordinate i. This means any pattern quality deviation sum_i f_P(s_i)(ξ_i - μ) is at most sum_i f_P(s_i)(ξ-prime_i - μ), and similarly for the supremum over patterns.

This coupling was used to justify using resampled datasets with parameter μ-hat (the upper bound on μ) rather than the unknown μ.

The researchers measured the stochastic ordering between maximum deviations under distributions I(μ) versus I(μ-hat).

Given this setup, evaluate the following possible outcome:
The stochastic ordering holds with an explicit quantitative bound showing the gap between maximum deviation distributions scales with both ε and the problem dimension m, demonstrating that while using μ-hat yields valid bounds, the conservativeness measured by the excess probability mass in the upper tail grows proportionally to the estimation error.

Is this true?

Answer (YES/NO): NO